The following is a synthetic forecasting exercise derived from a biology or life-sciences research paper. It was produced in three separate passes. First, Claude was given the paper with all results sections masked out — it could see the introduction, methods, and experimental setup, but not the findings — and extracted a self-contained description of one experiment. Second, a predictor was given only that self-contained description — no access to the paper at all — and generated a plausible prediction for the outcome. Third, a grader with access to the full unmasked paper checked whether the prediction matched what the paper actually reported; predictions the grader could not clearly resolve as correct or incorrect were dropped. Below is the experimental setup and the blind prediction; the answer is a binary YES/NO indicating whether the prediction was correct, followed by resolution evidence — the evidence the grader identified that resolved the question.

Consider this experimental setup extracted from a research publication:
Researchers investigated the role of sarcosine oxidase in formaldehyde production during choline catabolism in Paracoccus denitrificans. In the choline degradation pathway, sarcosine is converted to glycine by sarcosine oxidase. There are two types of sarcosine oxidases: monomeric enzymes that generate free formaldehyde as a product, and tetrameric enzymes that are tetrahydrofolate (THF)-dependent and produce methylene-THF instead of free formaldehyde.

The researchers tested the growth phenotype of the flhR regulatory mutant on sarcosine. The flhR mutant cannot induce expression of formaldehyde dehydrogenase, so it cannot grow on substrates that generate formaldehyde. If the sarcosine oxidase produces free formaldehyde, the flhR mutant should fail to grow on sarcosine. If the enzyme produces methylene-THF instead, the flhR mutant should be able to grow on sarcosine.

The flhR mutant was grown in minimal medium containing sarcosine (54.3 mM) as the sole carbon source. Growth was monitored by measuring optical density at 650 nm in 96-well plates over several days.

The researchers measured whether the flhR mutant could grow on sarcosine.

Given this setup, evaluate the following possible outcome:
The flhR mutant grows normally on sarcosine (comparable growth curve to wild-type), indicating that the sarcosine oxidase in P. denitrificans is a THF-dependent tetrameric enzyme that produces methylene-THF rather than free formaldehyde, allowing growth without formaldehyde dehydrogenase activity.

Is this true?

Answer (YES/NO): YES